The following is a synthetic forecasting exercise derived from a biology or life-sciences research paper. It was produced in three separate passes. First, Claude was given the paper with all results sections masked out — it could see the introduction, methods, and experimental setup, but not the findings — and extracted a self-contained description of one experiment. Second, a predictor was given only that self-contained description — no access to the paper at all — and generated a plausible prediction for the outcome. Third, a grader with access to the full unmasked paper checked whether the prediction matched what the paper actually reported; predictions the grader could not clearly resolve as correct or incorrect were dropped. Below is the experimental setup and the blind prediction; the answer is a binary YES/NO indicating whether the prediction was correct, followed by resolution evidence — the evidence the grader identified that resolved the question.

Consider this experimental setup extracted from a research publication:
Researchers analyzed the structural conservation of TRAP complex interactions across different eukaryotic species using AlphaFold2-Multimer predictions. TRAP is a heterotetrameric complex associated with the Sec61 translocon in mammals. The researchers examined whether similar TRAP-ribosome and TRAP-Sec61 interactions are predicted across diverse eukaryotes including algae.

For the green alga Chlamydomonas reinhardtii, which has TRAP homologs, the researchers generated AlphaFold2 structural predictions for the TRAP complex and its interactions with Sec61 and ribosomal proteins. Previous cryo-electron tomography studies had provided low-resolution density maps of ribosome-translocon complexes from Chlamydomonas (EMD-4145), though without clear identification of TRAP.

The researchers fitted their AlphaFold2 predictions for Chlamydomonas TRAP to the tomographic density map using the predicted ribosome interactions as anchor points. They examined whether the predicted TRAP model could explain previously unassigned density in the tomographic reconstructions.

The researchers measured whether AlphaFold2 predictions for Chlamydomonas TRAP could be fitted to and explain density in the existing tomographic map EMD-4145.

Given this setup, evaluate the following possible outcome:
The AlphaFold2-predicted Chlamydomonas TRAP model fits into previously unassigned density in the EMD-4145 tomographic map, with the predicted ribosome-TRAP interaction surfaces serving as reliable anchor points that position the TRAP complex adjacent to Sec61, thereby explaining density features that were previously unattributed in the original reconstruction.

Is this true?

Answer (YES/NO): NO